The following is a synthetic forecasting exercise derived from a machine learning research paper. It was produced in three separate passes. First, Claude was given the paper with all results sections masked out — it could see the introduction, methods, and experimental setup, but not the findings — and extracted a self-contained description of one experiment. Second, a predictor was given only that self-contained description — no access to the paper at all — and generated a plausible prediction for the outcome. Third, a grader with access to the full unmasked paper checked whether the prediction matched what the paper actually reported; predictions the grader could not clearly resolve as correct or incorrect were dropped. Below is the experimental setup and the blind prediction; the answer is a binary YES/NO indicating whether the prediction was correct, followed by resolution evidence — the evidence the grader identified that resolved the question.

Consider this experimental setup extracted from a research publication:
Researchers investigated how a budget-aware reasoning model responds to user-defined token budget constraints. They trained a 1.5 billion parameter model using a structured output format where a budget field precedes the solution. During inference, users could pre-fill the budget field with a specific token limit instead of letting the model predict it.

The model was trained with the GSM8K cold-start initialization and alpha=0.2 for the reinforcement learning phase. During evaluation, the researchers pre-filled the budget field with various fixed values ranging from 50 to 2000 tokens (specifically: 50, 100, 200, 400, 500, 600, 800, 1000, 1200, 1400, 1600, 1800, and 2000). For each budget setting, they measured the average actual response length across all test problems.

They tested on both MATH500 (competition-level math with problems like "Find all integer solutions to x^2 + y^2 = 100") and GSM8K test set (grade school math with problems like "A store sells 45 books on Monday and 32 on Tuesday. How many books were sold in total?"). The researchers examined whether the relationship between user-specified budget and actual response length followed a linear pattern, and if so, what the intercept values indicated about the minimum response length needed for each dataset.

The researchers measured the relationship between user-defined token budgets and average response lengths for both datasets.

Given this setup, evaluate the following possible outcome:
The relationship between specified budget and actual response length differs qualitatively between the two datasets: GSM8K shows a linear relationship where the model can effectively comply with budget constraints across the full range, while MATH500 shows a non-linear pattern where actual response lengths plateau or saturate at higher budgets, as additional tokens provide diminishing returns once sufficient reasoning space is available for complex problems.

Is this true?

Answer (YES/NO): NO